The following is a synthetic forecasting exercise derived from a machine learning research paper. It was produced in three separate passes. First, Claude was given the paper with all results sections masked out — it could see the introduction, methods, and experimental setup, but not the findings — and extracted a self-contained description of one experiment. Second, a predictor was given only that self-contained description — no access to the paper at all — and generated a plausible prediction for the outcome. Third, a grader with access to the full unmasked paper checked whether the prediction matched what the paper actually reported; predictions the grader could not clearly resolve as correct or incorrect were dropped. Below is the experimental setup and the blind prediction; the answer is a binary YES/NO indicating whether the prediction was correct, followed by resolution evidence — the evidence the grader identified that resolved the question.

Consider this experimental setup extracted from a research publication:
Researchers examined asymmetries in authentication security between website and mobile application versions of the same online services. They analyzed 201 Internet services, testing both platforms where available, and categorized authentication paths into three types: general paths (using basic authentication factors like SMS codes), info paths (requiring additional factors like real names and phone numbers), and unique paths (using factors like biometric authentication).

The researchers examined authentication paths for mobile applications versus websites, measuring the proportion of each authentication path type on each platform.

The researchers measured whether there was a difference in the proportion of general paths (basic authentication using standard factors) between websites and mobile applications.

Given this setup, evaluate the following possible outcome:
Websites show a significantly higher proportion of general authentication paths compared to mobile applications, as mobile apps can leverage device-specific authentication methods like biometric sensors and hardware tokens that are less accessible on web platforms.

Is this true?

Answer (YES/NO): YES